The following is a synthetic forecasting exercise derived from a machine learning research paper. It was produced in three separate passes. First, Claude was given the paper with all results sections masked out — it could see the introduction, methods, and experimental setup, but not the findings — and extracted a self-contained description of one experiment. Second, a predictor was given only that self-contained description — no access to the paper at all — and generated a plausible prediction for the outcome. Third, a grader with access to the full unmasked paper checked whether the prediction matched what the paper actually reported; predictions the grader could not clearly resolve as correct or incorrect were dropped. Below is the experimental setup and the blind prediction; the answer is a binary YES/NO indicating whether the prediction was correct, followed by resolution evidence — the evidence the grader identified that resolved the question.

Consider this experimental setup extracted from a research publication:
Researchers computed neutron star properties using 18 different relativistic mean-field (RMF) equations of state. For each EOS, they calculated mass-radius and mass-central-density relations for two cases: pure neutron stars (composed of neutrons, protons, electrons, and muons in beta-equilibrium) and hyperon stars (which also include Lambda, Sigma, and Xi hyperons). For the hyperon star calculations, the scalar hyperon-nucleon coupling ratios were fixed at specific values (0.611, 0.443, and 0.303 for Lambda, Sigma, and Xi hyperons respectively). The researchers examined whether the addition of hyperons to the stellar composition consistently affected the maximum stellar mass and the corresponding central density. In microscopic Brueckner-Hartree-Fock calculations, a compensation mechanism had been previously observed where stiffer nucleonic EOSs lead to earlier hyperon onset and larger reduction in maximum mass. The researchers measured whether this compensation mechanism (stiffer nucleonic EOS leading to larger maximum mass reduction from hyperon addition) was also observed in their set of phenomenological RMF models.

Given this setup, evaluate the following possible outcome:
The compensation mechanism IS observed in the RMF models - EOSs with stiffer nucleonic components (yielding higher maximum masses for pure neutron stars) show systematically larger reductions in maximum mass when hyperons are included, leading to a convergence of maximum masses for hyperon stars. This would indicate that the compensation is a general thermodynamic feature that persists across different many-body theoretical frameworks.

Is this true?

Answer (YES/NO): YES